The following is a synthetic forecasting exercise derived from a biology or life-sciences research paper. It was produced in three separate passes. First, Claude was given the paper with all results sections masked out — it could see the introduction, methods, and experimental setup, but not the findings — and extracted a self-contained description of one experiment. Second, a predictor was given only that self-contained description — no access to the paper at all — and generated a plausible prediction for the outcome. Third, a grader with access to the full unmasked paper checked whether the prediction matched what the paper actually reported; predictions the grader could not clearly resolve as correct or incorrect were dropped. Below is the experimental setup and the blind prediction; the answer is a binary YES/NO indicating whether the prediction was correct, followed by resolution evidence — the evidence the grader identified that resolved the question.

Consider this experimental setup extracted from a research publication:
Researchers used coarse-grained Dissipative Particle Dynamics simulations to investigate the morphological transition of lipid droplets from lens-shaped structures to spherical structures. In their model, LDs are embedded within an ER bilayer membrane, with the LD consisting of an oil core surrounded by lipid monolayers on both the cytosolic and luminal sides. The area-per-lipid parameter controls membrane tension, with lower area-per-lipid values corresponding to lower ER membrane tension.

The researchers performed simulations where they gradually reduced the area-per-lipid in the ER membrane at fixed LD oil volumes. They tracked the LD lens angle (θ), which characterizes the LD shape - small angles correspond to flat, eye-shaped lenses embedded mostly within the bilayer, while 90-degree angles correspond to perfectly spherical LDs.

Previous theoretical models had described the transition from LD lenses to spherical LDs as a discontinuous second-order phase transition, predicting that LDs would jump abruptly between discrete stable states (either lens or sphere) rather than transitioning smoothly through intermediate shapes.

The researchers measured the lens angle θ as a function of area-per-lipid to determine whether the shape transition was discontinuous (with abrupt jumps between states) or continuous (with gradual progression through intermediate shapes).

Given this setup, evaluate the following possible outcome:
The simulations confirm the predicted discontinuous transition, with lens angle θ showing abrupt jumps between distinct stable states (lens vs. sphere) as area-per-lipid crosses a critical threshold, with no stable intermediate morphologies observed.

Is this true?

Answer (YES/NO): NO